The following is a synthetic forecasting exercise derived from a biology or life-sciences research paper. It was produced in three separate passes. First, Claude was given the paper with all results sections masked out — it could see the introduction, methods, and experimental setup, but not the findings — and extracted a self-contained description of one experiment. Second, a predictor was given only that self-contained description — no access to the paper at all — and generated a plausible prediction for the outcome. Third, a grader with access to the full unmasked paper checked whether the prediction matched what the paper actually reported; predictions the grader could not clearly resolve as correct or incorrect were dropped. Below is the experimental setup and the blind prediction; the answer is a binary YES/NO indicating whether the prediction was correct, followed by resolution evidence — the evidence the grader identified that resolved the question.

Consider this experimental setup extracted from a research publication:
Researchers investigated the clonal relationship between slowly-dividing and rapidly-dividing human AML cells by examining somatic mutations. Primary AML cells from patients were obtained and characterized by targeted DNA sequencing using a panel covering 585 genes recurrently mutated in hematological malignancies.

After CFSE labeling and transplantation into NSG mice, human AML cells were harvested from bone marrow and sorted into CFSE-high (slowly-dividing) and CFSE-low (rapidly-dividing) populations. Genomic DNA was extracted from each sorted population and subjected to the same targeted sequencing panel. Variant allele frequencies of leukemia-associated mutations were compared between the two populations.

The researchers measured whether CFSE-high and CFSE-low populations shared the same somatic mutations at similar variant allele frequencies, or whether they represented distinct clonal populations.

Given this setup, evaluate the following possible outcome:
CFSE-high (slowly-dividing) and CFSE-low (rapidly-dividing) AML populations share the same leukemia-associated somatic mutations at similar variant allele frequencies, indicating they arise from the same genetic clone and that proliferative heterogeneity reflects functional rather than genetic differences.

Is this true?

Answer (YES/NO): NO